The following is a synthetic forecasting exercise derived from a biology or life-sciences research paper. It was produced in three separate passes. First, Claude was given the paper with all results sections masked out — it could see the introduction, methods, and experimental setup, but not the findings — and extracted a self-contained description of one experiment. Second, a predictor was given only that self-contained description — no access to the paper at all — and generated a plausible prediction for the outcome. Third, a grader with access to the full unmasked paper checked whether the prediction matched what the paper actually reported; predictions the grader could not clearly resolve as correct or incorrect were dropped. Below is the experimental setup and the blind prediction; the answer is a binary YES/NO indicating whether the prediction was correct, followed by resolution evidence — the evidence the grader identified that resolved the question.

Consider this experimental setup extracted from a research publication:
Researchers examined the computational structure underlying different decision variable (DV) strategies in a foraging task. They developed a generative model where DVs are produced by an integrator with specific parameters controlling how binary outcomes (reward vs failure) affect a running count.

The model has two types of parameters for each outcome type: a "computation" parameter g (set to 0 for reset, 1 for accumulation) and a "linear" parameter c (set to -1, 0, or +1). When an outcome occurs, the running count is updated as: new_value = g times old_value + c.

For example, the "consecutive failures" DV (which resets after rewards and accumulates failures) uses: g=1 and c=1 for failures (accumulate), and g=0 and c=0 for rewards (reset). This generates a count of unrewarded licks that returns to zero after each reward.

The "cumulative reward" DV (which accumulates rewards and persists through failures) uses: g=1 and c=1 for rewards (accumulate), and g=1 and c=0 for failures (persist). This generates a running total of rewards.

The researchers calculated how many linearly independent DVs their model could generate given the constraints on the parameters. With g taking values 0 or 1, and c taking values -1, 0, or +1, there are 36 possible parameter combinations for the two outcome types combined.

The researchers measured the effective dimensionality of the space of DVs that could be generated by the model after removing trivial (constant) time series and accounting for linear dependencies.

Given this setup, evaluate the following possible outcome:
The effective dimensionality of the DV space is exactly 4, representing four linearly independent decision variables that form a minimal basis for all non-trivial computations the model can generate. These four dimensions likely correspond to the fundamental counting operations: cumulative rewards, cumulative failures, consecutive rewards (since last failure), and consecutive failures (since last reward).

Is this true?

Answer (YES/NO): NO